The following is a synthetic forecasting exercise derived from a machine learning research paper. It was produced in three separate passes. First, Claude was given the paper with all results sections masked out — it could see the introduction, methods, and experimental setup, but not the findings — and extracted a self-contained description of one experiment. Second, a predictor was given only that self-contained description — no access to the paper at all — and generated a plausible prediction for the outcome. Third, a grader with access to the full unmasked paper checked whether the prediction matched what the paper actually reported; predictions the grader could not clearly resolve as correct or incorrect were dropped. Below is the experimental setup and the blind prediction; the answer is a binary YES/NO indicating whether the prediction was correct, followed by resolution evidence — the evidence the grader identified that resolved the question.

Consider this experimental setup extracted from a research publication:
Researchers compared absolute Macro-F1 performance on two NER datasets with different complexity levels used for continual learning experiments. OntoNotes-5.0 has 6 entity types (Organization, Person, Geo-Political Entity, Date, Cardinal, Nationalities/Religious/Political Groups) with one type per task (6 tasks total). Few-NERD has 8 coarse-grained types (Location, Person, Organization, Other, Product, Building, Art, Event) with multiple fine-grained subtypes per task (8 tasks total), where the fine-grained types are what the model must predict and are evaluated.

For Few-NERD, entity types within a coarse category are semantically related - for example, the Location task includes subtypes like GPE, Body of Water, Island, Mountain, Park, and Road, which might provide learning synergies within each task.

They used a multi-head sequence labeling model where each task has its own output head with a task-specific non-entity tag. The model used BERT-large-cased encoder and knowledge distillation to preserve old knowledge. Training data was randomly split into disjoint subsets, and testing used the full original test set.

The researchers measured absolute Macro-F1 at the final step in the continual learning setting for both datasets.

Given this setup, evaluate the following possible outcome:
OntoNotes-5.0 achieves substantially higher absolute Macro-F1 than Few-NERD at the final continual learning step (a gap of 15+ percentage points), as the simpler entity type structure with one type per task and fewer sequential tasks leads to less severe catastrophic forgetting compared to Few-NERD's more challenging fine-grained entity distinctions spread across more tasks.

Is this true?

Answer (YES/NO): NO